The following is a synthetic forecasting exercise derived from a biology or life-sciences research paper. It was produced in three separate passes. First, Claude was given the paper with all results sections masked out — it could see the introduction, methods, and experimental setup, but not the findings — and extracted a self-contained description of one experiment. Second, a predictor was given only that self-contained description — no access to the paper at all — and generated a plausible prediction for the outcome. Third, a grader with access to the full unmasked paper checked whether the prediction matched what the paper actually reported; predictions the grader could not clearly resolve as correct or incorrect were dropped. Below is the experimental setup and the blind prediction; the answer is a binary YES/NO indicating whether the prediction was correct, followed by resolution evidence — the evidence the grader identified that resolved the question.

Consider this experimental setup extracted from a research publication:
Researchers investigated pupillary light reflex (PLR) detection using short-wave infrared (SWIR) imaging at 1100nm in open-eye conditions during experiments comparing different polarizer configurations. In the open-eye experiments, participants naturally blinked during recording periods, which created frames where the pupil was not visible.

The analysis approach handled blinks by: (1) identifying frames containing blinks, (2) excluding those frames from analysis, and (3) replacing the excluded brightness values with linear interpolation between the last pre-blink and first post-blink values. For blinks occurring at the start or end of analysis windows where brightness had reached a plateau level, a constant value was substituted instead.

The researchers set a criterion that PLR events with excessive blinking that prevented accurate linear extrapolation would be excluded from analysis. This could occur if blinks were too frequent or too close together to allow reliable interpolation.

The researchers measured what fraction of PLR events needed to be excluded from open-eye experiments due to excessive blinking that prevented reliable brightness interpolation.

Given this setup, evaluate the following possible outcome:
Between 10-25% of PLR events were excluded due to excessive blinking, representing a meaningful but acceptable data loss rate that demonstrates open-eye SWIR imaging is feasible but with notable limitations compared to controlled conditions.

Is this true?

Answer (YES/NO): YES